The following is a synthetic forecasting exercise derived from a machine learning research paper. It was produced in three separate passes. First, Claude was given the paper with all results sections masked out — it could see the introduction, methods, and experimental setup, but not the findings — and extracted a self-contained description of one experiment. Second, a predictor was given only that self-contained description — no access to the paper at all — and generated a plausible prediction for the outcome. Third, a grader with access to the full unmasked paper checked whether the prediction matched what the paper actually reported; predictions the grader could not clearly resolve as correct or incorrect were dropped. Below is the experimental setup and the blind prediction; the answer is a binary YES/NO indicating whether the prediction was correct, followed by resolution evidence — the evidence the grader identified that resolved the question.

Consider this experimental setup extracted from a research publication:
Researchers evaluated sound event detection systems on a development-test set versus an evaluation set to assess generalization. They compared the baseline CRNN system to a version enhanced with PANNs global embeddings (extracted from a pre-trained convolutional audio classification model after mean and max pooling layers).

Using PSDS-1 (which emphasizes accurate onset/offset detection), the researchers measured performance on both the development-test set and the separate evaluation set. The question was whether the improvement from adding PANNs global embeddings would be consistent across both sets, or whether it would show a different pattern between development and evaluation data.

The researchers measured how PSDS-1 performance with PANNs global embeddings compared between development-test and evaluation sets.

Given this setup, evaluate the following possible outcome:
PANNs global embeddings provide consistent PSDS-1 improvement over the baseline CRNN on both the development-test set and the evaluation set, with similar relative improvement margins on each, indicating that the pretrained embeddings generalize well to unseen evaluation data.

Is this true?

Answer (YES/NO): NO